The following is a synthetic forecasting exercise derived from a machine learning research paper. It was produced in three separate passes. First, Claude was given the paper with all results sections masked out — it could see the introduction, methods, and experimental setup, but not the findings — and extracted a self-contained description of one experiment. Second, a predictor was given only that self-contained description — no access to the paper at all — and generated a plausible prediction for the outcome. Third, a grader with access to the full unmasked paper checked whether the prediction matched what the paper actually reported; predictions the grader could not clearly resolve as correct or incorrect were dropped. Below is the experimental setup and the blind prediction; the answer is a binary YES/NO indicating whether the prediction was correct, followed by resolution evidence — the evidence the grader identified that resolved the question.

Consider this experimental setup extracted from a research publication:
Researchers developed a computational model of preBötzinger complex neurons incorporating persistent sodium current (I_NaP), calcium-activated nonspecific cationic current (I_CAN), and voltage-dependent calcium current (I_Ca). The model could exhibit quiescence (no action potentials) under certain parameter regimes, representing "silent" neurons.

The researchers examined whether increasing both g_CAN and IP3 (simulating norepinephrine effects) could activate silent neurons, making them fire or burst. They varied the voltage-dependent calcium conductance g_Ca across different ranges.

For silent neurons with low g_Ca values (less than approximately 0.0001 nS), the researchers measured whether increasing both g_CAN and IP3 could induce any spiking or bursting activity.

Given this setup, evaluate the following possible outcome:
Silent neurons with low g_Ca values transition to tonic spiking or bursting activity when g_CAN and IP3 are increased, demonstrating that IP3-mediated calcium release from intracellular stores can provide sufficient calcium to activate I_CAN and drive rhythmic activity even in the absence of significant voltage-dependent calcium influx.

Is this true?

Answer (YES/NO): NO